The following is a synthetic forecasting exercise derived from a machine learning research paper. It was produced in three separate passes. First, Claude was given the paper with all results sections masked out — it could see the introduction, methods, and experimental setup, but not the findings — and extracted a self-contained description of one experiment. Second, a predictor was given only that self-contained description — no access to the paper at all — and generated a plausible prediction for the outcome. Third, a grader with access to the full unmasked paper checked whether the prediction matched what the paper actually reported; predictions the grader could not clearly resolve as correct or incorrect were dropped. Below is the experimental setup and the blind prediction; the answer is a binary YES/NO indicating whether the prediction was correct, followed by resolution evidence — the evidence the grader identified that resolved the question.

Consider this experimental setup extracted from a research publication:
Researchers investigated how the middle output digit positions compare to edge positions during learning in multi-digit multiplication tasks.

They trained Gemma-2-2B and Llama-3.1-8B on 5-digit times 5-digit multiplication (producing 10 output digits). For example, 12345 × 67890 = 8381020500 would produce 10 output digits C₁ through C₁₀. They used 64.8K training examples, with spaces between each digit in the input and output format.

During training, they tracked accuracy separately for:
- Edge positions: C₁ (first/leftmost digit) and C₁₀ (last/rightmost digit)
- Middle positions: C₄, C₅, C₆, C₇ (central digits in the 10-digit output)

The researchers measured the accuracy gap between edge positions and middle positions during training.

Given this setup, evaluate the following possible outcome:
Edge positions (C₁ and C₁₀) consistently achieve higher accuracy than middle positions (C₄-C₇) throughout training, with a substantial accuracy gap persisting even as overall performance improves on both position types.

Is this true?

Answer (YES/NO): YES